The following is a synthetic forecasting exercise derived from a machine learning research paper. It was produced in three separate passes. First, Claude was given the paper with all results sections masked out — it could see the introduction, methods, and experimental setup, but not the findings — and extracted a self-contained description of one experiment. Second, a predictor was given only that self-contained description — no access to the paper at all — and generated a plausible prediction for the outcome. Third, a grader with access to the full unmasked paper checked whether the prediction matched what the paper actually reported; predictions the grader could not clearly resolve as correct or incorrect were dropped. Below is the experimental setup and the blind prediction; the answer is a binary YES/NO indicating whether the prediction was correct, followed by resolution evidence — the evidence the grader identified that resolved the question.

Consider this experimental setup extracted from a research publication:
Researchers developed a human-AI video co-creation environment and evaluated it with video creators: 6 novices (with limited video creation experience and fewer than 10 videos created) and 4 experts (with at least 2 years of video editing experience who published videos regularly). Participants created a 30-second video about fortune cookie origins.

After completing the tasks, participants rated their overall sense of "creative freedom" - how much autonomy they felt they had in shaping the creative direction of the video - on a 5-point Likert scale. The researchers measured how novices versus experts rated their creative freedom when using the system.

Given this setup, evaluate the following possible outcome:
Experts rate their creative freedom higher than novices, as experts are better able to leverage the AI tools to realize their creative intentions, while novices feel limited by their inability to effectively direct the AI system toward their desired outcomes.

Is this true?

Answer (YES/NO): NO